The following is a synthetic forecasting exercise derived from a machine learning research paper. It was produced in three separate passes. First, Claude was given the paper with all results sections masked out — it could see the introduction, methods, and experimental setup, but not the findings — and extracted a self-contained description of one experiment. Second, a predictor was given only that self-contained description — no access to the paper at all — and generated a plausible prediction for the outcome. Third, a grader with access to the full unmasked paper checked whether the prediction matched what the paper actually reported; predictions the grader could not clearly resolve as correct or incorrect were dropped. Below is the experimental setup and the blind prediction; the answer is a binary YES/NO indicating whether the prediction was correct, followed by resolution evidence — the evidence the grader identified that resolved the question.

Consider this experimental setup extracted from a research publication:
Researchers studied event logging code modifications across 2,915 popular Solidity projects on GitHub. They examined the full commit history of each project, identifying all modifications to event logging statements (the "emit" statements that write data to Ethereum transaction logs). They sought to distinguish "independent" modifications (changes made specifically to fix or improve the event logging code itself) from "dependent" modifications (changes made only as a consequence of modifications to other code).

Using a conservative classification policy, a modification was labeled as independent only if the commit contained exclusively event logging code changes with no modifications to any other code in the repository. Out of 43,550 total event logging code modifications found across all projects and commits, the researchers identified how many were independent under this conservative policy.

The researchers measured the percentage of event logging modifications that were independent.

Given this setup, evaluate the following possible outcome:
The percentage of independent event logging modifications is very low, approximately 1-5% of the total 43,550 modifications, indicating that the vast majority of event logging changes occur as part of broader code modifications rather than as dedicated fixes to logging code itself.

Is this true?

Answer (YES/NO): YES